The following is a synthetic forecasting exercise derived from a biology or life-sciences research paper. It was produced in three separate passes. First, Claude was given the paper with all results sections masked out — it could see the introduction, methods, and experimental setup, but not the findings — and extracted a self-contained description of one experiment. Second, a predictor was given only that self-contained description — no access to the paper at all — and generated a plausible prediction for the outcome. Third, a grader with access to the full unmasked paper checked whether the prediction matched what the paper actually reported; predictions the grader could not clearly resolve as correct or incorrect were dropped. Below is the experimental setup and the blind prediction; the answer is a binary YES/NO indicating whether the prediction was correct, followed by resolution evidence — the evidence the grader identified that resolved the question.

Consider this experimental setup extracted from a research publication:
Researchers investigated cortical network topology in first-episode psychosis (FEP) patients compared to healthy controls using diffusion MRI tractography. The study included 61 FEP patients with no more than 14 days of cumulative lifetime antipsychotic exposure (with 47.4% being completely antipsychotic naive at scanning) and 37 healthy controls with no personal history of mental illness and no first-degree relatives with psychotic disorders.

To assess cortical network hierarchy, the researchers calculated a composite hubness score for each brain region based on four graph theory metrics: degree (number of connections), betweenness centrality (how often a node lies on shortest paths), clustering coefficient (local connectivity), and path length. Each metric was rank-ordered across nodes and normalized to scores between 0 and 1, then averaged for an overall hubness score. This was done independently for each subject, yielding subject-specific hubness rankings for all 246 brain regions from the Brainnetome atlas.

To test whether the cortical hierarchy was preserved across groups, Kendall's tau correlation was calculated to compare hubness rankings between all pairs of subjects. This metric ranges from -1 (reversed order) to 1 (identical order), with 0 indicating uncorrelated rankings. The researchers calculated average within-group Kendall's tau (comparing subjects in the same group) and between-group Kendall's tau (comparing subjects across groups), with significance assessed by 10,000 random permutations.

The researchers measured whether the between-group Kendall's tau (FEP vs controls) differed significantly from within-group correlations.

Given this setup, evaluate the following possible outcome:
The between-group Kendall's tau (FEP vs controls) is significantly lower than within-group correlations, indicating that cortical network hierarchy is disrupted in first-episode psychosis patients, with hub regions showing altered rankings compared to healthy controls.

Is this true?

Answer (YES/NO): NO